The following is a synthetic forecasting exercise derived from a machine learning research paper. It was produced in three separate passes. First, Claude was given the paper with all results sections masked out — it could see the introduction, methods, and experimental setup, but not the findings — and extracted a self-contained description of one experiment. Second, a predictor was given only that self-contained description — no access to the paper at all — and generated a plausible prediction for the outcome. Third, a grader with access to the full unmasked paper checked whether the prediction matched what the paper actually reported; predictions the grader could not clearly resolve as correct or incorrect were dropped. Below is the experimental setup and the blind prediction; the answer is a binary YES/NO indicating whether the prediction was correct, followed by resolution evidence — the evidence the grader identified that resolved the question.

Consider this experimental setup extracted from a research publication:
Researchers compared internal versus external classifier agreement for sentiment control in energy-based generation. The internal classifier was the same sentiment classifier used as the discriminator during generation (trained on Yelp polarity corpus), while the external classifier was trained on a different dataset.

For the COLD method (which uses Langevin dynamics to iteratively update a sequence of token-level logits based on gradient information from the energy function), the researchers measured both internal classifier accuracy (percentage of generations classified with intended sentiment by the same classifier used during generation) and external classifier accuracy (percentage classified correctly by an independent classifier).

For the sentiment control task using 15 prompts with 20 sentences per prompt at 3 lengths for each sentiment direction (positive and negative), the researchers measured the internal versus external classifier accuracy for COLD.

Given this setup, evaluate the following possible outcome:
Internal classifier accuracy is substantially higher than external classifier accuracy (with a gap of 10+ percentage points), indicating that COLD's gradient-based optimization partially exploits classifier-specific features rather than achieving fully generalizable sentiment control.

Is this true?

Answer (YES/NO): NO